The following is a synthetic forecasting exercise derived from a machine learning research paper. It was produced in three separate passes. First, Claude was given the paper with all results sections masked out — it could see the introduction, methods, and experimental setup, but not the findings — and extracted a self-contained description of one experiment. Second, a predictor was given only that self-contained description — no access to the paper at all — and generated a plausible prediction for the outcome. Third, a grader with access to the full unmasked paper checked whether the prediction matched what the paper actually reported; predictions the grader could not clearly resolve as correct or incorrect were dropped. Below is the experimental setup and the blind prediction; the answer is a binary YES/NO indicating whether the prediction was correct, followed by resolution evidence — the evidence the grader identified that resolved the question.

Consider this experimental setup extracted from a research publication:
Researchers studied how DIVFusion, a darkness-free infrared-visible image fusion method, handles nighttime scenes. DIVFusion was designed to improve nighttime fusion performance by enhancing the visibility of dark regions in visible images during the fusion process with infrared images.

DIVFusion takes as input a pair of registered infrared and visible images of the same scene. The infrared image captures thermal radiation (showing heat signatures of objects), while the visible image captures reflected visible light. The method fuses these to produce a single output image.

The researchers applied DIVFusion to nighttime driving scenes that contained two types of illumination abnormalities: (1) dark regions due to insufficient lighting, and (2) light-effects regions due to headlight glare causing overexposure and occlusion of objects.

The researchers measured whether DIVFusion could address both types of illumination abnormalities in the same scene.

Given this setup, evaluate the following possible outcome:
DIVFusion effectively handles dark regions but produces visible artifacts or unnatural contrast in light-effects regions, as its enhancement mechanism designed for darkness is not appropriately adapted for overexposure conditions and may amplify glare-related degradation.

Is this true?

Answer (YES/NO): YES